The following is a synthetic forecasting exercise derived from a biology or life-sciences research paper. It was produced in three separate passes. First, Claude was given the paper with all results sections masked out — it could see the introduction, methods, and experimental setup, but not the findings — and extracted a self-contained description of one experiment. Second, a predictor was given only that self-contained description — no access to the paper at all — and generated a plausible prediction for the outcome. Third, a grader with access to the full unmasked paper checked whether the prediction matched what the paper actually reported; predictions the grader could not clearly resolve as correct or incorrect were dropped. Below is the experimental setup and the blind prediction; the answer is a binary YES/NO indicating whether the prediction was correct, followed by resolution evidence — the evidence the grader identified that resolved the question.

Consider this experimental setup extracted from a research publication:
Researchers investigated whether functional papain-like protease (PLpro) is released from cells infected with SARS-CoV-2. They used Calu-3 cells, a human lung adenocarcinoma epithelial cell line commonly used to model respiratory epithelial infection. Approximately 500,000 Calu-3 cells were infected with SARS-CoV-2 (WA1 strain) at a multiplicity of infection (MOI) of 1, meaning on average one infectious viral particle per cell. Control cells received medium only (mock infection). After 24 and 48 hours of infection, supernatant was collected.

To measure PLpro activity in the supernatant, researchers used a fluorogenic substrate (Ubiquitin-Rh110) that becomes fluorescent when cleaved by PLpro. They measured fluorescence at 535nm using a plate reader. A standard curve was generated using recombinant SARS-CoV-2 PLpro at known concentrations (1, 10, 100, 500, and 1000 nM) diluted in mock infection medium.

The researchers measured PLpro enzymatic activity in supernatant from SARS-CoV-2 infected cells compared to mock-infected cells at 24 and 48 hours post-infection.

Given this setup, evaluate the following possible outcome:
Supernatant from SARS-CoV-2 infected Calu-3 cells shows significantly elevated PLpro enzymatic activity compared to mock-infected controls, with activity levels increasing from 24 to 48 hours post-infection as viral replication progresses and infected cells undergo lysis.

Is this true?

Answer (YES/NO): NO